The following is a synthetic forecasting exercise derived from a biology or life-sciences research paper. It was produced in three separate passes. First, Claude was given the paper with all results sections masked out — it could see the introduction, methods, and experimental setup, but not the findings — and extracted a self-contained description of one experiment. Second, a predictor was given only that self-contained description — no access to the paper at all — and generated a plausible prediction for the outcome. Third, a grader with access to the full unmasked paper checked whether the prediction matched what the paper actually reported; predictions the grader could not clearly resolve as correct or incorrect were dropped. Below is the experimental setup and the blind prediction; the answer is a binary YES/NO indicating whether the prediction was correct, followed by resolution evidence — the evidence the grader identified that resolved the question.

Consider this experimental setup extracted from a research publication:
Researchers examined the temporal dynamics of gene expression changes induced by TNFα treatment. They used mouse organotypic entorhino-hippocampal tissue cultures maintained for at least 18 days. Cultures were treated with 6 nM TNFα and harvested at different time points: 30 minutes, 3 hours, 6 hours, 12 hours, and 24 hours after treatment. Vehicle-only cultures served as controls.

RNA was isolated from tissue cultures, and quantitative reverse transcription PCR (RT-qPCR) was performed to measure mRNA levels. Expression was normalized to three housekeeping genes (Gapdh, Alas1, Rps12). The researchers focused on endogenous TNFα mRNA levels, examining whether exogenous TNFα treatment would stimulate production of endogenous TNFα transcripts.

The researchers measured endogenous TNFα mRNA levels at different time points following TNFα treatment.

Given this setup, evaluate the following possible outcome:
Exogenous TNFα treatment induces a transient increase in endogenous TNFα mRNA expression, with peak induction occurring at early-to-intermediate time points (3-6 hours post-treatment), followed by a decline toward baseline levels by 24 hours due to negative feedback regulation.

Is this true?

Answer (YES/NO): NO